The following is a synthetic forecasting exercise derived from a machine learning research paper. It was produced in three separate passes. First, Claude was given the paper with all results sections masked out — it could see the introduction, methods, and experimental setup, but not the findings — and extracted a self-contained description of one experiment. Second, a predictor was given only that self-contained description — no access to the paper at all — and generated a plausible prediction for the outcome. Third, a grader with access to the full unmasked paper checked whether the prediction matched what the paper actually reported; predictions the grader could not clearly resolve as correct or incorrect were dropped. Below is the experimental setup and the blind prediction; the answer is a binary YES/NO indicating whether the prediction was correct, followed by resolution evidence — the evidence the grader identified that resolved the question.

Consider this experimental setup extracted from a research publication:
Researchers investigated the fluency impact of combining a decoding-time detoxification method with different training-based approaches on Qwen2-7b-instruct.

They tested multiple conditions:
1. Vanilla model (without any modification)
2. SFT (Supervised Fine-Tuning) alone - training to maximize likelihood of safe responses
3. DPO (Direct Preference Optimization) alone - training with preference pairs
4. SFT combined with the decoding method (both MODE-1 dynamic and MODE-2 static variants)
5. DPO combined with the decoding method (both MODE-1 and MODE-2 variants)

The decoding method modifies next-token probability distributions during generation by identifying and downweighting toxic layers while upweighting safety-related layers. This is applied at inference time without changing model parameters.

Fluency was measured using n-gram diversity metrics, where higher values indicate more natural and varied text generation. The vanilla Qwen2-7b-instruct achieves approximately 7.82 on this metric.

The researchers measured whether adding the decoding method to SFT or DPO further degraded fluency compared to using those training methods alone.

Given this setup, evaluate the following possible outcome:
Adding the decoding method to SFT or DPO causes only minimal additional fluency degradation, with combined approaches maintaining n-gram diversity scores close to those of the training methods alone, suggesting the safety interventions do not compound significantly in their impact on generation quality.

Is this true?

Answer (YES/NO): NO